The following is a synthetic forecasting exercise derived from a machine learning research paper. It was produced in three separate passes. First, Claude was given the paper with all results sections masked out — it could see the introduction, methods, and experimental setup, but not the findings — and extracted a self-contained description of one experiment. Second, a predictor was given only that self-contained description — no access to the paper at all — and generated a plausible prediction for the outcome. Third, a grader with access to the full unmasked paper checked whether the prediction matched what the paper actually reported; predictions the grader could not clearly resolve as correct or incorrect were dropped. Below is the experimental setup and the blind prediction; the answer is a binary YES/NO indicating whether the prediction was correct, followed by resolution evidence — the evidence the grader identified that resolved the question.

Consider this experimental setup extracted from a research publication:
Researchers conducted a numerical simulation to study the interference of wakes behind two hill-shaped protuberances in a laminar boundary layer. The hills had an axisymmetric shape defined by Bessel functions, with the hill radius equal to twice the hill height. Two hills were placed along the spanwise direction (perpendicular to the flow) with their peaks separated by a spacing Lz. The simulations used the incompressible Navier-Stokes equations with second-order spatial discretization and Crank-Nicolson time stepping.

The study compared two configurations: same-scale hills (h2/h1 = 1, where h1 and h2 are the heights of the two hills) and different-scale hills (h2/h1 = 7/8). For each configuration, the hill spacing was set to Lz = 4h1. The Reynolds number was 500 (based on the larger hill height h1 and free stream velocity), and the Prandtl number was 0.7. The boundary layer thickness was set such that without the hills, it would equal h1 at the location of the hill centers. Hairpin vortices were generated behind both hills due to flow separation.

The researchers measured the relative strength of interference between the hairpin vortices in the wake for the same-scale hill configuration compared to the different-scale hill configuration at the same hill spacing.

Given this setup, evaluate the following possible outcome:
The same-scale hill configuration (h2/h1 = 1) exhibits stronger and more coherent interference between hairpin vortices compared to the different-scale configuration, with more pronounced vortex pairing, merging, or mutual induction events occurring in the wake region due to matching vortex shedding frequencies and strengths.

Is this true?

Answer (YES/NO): YES